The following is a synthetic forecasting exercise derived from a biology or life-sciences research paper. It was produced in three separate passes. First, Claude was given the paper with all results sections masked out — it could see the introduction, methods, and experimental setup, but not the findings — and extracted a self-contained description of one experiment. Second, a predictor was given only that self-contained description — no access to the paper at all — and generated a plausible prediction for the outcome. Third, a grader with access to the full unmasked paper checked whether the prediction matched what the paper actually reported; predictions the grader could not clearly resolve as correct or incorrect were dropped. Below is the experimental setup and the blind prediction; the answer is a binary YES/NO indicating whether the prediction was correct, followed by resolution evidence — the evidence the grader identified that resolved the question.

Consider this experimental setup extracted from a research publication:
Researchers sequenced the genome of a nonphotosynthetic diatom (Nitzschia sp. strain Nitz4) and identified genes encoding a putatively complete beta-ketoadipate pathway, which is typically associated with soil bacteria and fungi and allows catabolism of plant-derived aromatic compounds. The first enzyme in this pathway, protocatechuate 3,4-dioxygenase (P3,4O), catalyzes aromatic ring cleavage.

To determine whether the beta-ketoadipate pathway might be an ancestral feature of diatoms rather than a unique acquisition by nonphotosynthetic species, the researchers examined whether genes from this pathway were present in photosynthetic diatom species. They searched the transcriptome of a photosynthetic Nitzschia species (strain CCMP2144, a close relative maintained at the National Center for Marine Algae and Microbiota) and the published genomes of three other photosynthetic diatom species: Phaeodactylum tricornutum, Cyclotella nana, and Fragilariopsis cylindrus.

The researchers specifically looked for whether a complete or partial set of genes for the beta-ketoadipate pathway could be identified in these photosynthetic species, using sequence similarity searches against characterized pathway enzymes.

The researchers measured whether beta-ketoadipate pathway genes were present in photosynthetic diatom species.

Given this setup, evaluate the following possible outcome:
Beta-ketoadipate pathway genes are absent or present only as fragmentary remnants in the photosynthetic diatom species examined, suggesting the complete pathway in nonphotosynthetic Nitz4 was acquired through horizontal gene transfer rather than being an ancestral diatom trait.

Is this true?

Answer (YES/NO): NO